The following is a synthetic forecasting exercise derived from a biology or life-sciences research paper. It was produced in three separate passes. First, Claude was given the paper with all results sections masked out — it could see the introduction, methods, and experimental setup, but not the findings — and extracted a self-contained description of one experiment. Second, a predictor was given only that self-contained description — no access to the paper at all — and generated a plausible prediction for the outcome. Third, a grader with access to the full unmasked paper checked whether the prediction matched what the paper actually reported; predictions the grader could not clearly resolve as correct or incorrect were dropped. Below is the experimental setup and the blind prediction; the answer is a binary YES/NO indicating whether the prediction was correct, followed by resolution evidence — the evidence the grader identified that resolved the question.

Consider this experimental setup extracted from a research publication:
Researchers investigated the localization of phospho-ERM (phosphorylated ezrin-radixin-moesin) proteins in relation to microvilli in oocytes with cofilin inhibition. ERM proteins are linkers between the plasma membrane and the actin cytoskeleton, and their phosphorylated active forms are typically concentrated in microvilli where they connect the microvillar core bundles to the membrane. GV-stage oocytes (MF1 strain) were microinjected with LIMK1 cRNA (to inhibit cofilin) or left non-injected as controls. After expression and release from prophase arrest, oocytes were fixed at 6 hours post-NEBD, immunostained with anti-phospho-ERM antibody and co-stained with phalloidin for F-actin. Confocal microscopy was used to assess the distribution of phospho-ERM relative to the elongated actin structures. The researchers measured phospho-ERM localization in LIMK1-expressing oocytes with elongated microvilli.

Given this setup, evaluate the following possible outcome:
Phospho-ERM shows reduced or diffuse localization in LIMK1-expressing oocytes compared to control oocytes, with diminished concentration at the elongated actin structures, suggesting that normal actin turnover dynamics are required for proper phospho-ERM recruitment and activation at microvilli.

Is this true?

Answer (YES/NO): NO